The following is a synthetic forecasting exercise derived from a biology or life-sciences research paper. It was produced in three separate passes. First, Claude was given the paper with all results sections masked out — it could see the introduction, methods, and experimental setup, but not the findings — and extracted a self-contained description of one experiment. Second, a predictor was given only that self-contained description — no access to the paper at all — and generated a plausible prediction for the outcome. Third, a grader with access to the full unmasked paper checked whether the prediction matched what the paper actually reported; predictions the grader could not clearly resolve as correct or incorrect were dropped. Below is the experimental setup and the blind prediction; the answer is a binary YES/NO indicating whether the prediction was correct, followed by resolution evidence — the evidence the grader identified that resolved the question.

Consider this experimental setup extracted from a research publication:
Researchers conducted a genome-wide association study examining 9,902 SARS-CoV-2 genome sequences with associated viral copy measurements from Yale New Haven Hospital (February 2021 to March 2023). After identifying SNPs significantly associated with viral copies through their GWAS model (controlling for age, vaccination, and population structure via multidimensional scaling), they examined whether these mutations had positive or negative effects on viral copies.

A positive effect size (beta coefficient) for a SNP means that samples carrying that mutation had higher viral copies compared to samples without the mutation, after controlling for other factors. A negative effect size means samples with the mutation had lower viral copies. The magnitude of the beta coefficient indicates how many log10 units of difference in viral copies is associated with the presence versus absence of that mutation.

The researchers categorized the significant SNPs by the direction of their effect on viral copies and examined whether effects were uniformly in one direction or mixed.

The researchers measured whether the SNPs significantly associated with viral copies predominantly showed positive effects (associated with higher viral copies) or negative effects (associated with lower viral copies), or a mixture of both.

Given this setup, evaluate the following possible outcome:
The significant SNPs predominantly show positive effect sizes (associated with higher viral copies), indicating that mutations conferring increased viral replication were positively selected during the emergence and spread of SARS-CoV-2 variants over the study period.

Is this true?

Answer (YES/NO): NO